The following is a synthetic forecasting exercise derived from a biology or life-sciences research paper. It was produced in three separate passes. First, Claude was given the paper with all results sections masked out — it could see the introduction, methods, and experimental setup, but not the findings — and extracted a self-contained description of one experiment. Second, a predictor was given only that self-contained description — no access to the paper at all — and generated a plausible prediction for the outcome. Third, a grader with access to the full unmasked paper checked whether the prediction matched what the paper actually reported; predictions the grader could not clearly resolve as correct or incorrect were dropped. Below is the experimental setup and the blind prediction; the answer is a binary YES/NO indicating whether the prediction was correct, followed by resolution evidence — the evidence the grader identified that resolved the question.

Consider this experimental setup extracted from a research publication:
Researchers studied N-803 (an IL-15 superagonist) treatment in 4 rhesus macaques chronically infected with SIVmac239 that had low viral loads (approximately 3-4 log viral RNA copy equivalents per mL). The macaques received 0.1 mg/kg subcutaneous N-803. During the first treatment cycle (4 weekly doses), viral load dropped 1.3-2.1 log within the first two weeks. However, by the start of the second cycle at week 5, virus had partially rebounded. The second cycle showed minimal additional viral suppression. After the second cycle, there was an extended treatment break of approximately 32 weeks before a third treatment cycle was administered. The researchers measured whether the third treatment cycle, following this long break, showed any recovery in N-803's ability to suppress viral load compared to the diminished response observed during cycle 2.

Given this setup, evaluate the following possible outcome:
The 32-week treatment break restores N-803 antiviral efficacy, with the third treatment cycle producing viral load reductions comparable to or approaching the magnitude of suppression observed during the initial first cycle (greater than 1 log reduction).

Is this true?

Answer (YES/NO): NO